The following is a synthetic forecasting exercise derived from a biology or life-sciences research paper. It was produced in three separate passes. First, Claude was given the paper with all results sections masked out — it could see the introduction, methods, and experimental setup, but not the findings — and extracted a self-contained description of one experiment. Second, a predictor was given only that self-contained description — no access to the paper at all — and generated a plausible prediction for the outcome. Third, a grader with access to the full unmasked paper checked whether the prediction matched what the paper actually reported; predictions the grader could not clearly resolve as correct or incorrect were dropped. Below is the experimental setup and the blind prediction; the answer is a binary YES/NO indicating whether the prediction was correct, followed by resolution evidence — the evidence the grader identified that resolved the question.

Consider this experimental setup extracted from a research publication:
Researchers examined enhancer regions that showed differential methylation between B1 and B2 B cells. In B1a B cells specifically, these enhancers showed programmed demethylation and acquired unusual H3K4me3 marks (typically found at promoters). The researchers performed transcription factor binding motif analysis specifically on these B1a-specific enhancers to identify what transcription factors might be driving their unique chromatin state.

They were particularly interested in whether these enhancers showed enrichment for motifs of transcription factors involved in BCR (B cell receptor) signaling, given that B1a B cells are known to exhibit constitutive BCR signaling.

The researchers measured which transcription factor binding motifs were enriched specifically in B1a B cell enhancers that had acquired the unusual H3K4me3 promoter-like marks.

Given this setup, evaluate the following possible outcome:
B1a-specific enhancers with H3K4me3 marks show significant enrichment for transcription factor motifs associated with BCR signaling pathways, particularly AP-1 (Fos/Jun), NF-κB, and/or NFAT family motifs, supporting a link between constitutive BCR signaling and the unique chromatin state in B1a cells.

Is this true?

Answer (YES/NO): YES